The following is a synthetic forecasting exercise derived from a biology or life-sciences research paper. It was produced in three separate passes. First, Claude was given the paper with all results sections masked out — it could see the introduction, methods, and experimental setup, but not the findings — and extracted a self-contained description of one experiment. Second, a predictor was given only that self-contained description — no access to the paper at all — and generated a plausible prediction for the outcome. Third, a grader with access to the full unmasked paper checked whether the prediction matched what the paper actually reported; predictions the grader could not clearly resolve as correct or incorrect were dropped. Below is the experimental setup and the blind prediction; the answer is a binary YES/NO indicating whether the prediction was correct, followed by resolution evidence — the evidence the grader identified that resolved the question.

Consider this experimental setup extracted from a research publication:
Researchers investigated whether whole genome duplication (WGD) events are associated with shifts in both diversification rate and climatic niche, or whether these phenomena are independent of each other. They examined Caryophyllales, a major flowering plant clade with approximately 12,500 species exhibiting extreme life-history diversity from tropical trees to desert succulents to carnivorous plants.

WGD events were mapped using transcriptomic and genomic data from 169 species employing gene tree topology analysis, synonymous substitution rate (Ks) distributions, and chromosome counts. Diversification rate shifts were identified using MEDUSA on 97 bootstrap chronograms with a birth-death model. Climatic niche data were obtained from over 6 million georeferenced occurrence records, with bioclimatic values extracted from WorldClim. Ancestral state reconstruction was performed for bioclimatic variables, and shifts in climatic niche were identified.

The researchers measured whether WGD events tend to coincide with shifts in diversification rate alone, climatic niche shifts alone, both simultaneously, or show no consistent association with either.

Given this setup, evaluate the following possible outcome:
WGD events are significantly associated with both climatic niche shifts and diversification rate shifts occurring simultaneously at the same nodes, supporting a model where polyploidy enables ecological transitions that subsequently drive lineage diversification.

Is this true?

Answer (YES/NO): NO